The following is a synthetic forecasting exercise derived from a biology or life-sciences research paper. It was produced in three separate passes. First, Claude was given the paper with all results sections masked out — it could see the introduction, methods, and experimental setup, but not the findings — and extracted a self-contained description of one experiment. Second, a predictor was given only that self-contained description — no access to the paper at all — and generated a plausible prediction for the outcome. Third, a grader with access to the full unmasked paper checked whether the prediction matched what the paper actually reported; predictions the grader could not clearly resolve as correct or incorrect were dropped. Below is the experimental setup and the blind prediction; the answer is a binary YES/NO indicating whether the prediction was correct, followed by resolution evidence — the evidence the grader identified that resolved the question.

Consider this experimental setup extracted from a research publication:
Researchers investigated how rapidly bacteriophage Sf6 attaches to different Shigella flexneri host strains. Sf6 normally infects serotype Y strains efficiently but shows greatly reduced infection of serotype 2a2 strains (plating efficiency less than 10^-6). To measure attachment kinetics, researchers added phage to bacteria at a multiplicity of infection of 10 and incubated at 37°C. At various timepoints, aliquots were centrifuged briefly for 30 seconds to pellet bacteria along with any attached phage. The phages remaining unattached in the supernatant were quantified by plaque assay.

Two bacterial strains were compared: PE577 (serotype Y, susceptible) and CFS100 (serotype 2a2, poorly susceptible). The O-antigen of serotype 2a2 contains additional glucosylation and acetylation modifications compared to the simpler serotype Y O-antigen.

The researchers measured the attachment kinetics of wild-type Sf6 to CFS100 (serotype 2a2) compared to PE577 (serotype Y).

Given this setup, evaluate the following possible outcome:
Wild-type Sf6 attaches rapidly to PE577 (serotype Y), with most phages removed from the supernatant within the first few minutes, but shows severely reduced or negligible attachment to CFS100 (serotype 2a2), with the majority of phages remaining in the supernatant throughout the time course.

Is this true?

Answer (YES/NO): NO